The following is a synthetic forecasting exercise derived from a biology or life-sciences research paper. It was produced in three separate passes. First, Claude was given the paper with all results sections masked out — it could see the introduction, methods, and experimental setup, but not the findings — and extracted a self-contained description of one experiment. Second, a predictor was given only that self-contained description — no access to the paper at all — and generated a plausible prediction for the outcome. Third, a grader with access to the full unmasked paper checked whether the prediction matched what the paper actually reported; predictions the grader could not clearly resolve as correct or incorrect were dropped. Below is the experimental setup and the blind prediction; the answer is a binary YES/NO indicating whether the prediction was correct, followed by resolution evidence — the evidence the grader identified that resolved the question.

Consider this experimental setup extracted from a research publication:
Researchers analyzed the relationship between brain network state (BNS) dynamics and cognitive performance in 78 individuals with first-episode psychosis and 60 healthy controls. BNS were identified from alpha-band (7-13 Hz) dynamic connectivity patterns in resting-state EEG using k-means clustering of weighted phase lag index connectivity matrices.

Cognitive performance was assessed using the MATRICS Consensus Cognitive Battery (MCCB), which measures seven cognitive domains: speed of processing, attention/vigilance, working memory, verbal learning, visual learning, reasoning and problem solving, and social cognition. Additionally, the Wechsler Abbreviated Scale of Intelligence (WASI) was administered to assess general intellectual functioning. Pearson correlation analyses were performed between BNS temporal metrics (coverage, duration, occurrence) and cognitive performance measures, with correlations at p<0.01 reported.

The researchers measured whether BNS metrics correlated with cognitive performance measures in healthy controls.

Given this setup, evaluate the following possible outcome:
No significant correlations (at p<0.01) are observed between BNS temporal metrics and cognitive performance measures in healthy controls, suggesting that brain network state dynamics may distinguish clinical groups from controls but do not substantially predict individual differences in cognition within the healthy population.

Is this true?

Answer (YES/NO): NO